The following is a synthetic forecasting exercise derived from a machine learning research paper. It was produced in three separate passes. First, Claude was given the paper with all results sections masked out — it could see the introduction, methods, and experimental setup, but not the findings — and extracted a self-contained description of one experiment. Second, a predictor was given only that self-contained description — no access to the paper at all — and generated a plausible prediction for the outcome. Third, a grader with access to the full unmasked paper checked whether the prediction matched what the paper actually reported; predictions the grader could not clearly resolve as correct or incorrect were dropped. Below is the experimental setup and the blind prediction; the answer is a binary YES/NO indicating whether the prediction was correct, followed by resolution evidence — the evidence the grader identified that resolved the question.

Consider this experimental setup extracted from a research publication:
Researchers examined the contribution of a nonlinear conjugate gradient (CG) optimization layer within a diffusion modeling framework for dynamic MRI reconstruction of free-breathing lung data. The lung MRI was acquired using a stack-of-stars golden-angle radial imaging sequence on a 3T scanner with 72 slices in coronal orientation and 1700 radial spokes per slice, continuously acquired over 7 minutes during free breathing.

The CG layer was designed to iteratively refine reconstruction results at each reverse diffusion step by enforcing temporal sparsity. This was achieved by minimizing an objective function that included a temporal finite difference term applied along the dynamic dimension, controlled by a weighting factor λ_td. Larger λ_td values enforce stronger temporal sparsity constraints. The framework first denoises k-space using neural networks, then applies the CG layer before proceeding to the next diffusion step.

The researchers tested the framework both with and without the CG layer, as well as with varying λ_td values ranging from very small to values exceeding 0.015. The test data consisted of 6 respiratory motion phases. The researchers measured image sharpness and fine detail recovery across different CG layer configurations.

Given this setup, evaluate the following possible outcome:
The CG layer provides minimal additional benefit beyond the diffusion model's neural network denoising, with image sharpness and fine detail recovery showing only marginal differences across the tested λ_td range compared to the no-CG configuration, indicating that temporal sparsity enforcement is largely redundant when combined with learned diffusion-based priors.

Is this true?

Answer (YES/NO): NO